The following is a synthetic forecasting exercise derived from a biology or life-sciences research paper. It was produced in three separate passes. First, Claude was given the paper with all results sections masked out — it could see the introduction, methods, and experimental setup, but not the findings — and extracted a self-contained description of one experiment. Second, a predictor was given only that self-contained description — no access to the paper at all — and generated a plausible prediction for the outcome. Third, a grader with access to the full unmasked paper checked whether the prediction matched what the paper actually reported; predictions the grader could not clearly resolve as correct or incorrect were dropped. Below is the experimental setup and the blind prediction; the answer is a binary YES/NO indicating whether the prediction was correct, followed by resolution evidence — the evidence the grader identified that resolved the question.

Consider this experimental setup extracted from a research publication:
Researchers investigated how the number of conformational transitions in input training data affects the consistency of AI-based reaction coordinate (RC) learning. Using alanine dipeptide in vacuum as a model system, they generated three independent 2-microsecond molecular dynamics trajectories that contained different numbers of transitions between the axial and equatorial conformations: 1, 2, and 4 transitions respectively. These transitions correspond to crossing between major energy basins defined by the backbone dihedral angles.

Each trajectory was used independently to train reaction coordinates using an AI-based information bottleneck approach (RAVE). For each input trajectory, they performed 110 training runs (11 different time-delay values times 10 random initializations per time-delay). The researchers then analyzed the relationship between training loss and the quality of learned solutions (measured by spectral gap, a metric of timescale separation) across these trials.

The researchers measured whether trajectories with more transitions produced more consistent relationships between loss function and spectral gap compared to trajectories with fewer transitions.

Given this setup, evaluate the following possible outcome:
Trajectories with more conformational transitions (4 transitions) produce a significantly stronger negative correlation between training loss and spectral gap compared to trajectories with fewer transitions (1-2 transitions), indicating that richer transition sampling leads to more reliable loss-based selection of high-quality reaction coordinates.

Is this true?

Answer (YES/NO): NO